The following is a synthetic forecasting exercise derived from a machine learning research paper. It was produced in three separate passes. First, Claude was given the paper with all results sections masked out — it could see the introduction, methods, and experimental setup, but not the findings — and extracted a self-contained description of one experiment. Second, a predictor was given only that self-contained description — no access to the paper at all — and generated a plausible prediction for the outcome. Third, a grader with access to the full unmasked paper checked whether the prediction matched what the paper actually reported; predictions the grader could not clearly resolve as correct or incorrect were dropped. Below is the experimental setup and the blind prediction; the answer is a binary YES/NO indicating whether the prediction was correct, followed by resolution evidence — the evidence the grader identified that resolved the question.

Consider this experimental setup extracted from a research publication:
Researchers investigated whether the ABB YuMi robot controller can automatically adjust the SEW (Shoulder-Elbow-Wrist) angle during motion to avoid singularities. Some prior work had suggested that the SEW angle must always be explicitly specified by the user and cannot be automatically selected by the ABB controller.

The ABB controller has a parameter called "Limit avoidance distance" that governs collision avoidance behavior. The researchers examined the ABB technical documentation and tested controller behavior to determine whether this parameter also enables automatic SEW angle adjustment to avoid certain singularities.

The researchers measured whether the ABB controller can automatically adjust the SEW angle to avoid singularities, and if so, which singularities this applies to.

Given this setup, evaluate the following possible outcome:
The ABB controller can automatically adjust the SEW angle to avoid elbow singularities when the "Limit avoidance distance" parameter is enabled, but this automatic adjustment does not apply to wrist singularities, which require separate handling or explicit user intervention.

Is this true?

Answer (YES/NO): NO